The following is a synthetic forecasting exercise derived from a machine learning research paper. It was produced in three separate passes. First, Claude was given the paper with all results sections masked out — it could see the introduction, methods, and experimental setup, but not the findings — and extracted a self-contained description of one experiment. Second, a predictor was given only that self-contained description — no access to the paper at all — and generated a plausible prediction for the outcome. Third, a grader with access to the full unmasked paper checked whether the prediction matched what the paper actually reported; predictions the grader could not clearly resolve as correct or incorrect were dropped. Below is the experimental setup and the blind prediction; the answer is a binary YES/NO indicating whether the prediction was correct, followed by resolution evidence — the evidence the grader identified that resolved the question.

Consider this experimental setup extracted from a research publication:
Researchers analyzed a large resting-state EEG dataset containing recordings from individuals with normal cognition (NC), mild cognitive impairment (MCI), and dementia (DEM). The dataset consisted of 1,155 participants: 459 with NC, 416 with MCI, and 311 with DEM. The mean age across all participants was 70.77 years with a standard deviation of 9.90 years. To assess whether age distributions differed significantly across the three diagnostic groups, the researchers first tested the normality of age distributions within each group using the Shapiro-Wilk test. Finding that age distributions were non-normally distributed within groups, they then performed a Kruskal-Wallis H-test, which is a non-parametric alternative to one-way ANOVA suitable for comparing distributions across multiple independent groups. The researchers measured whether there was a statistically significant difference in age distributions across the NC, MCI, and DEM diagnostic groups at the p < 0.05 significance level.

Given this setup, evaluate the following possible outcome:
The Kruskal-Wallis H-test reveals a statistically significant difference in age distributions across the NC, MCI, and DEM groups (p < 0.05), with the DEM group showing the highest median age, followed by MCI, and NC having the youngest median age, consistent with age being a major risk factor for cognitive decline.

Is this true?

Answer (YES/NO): YES